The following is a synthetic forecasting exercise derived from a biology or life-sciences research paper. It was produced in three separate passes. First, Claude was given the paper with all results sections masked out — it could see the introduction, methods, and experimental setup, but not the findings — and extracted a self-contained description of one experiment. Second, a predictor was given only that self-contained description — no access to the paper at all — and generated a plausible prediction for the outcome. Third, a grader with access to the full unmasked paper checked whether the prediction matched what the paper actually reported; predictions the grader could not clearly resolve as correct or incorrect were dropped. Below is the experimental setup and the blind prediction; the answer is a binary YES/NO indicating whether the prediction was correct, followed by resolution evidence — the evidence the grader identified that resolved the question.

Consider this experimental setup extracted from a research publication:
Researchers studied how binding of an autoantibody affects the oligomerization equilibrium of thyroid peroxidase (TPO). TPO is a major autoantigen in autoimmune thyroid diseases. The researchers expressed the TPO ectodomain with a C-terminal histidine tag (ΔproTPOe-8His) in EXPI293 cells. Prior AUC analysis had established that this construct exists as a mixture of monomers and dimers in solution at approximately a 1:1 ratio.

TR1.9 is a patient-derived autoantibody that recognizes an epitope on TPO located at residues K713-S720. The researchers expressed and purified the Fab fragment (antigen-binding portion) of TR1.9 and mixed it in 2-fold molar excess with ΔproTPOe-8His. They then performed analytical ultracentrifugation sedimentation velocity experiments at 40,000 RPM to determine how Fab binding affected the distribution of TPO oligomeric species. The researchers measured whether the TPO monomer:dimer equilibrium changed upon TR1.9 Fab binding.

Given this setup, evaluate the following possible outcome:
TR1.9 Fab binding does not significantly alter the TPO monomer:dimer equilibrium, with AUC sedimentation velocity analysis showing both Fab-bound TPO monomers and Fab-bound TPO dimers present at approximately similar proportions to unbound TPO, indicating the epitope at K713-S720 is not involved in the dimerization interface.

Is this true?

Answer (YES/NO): NO